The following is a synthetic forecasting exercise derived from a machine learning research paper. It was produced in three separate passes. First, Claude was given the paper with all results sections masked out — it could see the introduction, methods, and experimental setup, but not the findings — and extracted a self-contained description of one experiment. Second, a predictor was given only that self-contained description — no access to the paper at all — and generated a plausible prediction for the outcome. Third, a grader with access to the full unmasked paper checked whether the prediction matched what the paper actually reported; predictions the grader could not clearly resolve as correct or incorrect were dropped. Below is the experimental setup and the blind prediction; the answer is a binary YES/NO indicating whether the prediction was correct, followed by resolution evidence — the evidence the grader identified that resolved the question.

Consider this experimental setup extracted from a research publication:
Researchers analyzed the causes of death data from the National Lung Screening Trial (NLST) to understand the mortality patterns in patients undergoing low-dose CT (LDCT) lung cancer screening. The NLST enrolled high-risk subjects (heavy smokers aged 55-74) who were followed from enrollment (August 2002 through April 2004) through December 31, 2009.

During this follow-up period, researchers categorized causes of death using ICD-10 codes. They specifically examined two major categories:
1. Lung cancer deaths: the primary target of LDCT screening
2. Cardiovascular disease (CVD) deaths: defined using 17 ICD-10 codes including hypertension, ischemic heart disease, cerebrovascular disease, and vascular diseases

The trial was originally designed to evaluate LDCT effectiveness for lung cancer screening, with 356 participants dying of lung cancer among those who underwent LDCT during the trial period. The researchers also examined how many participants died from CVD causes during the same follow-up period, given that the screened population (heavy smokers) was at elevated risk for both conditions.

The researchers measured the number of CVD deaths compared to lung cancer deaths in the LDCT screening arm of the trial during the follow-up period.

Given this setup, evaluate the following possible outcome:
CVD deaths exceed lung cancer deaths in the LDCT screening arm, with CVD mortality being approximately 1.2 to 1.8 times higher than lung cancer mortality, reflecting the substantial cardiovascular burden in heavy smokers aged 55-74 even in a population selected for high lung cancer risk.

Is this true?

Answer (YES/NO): YES